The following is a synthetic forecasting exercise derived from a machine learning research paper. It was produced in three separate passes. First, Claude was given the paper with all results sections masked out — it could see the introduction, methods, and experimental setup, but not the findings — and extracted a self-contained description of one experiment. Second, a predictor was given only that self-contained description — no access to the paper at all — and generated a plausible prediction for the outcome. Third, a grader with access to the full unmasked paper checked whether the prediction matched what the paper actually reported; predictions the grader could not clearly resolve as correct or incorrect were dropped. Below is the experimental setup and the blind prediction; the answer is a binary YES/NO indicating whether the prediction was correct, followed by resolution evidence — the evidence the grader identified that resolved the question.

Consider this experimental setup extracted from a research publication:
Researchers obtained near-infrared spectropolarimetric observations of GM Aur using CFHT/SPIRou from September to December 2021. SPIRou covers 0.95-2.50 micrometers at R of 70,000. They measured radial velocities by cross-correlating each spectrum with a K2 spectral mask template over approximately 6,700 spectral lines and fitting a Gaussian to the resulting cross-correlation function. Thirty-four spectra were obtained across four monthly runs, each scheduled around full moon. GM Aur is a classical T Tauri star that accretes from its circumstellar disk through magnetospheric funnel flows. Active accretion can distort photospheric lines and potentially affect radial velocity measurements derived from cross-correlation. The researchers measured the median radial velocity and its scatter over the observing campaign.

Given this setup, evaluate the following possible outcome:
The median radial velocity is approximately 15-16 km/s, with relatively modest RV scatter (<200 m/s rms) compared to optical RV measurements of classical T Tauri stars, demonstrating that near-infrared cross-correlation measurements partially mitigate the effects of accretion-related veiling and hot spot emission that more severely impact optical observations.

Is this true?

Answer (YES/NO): NO